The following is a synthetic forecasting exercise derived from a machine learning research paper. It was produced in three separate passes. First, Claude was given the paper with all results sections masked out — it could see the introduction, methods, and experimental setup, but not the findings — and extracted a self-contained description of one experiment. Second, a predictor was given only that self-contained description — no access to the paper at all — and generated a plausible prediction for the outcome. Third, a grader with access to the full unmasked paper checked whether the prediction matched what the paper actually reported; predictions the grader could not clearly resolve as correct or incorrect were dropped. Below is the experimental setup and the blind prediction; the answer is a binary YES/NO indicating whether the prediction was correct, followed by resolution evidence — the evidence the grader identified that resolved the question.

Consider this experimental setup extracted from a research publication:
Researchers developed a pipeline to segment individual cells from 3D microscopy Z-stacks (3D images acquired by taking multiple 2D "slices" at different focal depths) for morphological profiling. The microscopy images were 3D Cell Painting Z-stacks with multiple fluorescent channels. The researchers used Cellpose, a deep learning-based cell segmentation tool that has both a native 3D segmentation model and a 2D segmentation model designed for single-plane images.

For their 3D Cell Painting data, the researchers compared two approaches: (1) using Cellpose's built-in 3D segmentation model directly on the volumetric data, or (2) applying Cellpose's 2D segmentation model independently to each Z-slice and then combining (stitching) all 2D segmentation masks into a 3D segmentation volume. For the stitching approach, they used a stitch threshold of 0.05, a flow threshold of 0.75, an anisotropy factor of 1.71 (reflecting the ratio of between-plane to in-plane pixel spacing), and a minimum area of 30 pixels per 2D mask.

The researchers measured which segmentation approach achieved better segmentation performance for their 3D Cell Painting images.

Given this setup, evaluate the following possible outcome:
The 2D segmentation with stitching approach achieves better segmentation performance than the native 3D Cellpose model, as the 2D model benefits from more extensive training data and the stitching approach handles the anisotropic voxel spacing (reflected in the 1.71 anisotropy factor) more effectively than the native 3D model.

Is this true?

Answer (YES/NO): YES